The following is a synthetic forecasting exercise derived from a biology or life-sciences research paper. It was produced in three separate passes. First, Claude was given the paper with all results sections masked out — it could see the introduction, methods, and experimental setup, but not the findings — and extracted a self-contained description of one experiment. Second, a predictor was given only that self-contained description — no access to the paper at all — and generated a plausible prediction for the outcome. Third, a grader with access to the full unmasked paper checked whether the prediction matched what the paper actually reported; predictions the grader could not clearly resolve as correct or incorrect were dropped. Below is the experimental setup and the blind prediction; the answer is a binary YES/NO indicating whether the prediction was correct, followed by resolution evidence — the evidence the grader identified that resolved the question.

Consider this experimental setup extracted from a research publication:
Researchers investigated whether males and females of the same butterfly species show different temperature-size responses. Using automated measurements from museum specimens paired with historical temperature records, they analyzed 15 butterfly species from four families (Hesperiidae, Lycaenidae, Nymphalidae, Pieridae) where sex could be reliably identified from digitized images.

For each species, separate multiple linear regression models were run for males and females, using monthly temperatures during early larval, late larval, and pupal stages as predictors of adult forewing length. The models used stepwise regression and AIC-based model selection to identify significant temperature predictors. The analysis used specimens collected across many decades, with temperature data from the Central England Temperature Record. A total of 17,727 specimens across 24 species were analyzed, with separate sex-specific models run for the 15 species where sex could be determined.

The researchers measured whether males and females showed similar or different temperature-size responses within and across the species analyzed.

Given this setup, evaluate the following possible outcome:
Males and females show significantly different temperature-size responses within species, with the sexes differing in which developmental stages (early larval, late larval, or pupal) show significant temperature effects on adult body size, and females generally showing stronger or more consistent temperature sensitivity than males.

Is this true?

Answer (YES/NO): NO